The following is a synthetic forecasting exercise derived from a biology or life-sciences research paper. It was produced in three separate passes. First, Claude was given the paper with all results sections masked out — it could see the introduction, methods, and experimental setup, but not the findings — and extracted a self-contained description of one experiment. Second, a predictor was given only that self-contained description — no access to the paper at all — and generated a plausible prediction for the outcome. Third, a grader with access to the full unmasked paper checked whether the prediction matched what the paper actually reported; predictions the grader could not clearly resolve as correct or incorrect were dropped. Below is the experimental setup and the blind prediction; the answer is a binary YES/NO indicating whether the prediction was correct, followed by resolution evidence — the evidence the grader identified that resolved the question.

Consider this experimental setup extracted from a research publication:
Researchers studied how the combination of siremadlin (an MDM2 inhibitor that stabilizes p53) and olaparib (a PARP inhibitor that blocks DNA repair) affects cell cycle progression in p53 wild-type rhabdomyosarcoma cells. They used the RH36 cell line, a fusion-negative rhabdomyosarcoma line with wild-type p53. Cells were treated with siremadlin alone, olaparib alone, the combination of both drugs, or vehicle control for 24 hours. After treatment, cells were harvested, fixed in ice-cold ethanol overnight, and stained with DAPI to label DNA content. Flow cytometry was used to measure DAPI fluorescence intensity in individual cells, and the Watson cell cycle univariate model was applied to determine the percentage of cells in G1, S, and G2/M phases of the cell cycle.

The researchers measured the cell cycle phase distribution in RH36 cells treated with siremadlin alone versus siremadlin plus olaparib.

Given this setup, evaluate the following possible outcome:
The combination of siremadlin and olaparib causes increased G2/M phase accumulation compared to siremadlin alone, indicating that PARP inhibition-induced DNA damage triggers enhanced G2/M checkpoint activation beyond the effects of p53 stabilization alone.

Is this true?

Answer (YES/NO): YES